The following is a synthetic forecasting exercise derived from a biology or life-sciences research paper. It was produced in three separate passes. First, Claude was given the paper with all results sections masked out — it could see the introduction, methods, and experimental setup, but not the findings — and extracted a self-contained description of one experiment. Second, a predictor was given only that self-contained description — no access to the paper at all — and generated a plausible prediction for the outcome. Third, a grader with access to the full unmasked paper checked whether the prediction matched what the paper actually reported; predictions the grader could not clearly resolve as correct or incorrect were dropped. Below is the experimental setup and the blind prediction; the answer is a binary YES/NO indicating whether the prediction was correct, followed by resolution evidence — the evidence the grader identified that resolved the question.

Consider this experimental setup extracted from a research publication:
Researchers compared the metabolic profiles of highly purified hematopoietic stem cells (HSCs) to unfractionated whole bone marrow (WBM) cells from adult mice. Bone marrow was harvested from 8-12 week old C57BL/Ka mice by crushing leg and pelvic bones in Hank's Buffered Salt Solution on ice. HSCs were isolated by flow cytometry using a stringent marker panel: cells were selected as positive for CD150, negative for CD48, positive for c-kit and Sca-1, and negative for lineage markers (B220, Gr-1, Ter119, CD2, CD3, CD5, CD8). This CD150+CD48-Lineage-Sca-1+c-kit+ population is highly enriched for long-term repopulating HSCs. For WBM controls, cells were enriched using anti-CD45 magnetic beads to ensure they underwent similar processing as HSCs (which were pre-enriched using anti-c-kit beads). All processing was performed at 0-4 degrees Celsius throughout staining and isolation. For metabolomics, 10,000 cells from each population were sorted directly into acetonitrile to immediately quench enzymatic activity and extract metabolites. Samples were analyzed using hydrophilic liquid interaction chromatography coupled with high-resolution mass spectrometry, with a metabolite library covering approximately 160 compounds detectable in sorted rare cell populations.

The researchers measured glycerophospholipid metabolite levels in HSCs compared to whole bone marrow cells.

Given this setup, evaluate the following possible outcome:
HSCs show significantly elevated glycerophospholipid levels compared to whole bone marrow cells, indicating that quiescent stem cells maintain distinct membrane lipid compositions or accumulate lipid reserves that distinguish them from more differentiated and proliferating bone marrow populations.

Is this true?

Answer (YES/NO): YES